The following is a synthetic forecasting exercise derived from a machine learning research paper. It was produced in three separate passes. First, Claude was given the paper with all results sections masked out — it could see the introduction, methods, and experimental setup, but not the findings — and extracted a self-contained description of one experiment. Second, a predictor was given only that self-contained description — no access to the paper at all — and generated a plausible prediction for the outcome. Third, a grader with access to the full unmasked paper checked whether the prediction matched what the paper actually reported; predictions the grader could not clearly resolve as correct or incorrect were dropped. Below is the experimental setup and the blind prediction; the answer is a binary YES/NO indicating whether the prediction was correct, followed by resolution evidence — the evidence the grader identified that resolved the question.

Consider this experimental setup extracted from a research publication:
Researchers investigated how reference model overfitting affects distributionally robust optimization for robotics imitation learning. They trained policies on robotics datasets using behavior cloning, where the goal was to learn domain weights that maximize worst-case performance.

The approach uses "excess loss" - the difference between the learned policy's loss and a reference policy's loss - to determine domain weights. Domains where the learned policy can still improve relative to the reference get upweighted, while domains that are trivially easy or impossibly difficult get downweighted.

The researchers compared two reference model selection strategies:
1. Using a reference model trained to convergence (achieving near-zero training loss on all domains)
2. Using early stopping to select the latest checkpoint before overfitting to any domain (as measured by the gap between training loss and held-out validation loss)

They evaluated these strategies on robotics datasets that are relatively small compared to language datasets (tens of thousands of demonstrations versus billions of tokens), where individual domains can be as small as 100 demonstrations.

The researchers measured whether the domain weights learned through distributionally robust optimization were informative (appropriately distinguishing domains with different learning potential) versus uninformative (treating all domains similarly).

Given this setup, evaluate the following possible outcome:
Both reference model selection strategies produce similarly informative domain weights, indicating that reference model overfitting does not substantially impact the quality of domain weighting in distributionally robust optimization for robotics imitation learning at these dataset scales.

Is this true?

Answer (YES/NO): NO